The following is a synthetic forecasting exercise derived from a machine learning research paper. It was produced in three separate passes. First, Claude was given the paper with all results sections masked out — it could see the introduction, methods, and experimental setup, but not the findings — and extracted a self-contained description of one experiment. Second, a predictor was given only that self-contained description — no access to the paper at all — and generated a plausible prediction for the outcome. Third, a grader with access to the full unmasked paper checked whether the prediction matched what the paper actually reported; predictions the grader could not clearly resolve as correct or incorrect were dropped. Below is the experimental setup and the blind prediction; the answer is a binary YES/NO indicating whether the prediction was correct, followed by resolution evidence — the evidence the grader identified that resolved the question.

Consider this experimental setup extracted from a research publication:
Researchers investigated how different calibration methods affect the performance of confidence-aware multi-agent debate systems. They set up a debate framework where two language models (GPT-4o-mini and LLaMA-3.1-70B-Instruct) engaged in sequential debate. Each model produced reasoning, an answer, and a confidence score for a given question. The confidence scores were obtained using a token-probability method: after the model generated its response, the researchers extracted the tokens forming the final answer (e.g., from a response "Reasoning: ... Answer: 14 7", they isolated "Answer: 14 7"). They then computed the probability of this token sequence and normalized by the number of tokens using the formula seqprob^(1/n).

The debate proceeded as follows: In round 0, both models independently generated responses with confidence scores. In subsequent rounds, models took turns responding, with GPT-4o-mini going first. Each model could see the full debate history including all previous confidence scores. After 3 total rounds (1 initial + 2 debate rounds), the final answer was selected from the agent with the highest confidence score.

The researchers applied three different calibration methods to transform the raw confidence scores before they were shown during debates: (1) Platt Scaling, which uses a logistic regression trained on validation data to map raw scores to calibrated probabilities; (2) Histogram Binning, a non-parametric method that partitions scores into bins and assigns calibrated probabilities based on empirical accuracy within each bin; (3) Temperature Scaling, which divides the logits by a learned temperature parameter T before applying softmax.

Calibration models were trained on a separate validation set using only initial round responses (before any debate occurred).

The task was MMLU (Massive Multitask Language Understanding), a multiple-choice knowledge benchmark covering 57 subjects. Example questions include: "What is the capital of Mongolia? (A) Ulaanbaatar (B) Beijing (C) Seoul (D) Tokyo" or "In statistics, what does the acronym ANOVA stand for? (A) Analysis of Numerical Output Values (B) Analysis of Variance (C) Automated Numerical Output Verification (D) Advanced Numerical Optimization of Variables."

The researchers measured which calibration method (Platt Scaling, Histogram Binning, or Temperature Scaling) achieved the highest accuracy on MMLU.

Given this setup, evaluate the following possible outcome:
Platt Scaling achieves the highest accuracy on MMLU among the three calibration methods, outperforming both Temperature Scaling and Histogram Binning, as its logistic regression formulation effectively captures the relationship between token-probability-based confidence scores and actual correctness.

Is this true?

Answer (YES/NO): YES